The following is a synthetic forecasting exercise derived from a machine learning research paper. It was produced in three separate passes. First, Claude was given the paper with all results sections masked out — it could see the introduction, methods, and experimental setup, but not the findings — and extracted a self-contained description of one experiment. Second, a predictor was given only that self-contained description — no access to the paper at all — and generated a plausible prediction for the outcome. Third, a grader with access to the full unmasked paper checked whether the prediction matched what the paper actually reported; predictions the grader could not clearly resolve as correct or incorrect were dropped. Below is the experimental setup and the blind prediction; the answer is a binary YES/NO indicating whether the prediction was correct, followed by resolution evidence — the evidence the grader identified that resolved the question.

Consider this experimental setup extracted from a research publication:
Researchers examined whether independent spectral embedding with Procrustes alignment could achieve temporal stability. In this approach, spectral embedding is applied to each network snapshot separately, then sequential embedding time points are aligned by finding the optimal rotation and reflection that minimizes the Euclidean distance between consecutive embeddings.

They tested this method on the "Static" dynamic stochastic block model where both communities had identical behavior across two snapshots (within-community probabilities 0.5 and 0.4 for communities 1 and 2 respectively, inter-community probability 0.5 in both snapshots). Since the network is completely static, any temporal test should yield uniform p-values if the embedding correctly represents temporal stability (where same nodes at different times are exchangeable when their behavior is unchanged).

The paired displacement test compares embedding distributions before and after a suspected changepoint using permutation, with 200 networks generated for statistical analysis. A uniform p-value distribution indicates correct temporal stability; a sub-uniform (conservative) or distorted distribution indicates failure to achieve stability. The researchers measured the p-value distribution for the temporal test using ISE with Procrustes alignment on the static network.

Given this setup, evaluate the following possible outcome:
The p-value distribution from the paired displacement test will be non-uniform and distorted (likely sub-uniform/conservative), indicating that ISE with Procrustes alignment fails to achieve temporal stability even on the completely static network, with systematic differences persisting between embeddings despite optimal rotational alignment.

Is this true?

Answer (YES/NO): YES